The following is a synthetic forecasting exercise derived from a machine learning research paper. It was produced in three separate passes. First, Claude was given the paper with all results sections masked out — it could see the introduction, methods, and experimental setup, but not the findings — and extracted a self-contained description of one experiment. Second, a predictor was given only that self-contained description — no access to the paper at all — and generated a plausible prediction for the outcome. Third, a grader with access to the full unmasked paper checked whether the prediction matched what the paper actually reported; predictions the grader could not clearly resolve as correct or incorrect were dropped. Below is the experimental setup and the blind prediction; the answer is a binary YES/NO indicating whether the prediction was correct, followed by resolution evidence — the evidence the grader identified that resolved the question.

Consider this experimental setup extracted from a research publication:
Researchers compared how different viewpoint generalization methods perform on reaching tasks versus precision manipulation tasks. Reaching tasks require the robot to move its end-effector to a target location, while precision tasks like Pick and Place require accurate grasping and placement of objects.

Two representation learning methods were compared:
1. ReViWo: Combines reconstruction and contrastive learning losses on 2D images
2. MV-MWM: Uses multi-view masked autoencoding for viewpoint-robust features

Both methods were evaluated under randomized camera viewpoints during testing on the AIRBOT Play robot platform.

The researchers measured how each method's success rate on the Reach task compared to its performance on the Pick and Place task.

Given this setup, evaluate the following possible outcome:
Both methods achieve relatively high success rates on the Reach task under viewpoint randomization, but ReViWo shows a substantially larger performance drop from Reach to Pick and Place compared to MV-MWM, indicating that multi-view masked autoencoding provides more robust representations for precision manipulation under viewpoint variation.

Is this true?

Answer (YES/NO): NO